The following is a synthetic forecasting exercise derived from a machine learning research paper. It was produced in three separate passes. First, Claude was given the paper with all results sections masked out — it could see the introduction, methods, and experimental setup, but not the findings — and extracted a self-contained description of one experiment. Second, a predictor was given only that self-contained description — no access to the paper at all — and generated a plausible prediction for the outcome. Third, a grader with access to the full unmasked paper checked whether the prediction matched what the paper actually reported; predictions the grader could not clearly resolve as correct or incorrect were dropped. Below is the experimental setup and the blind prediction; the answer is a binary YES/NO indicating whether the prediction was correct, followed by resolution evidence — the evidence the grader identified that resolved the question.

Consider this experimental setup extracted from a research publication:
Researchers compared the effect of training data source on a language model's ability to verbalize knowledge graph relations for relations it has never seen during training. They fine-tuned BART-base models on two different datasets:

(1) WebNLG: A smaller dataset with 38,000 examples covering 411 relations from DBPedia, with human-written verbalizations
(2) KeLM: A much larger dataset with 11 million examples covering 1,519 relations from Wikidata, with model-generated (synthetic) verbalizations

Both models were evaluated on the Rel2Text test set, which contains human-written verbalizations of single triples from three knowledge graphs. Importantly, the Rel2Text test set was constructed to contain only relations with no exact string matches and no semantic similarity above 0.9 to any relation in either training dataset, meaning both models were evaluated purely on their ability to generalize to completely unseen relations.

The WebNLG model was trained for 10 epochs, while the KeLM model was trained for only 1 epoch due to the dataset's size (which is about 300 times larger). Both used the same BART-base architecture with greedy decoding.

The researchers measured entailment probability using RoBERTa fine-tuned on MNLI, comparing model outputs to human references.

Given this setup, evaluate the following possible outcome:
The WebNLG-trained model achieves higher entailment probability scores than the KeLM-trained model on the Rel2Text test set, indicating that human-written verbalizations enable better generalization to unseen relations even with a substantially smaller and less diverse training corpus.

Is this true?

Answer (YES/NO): NO